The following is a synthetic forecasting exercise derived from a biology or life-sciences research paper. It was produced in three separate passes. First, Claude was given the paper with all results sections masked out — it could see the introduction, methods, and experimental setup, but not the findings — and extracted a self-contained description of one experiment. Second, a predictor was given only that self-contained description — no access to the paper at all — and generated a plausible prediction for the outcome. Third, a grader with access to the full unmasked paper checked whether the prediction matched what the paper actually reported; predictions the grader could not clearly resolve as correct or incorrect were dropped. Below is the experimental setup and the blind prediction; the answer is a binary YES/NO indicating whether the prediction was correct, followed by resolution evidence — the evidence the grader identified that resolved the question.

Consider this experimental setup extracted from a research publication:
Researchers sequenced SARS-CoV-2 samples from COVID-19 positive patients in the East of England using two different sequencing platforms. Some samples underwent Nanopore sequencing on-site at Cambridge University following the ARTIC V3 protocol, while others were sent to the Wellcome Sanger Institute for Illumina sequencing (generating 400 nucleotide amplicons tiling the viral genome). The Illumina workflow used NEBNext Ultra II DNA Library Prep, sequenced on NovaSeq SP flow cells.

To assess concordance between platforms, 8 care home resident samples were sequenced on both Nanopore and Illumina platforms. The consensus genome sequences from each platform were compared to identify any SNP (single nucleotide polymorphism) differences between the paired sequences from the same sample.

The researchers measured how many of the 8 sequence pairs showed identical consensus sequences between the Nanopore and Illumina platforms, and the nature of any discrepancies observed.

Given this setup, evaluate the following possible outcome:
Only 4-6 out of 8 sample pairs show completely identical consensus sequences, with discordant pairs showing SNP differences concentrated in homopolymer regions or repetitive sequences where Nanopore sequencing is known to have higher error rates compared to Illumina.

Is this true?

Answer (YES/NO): NO